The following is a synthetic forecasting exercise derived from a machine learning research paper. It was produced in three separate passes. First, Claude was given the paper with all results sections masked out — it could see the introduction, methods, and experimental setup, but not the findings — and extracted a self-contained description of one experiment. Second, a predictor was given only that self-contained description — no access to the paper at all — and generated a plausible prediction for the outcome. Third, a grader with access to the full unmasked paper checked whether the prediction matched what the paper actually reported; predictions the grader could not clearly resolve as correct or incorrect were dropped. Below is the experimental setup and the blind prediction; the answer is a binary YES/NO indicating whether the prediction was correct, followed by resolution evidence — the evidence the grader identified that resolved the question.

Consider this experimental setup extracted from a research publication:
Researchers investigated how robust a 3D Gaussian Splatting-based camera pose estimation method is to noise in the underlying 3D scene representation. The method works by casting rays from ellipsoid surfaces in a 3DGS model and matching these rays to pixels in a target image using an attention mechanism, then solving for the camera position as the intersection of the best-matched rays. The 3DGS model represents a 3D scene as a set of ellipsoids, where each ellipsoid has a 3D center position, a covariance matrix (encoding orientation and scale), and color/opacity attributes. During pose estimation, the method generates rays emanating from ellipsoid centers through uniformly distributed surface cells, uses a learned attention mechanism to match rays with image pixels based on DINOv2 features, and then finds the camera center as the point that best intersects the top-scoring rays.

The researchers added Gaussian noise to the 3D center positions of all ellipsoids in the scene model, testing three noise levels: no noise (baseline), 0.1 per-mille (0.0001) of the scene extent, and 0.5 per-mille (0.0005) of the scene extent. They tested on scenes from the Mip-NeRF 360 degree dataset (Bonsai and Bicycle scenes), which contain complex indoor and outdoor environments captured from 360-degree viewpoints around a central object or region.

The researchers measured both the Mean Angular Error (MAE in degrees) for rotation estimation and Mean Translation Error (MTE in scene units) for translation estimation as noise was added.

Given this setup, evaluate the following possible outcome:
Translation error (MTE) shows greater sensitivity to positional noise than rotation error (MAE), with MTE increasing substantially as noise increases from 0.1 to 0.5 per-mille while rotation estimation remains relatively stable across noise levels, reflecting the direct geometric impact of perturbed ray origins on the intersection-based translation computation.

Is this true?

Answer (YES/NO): NO